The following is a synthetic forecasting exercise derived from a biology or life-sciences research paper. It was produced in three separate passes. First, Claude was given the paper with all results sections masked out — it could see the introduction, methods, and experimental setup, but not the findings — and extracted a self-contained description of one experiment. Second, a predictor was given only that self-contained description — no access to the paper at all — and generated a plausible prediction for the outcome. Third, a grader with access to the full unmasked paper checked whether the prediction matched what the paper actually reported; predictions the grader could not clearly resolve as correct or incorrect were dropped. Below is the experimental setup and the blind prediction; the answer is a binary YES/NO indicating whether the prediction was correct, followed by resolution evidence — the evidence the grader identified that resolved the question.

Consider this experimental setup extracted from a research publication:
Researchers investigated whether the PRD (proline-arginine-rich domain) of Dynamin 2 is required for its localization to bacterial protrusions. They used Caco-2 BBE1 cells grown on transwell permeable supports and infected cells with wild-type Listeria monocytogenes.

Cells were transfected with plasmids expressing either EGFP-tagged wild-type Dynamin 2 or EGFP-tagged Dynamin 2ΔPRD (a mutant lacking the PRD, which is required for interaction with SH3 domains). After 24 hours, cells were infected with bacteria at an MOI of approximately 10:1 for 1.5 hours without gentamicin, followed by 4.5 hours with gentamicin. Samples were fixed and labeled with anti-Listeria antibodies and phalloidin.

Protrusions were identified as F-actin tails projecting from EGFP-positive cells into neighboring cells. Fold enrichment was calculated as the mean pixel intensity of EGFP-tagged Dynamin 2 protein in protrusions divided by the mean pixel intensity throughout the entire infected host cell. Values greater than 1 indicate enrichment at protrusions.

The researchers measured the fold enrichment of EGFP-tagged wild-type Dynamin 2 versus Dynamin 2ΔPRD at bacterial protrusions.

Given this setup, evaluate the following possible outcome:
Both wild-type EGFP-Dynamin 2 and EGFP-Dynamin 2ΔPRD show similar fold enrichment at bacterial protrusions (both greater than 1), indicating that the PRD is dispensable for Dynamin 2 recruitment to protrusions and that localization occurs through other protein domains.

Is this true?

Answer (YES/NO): NO